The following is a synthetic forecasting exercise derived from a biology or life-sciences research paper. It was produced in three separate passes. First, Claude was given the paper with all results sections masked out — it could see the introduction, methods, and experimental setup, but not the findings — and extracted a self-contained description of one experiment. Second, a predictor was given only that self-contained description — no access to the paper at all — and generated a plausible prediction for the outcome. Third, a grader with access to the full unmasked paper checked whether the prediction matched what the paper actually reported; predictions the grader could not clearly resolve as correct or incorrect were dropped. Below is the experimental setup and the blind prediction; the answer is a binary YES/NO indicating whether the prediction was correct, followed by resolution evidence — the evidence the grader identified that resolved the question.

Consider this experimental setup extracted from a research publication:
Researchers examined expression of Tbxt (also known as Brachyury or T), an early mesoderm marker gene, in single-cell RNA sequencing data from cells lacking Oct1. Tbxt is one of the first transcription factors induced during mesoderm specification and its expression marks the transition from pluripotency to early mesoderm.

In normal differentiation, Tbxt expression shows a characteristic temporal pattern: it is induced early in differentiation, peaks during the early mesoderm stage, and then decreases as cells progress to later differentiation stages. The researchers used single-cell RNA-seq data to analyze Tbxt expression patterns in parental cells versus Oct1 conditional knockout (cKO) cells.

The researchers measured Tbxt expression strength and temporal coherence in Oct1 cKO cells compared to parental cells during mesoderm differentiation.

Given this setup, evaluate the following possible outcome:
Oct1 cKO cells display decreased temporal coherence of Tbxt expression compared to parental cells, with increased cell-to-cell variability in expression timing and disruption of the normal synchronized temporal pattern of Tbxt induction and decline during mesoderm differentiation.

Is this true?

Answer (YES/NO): YES